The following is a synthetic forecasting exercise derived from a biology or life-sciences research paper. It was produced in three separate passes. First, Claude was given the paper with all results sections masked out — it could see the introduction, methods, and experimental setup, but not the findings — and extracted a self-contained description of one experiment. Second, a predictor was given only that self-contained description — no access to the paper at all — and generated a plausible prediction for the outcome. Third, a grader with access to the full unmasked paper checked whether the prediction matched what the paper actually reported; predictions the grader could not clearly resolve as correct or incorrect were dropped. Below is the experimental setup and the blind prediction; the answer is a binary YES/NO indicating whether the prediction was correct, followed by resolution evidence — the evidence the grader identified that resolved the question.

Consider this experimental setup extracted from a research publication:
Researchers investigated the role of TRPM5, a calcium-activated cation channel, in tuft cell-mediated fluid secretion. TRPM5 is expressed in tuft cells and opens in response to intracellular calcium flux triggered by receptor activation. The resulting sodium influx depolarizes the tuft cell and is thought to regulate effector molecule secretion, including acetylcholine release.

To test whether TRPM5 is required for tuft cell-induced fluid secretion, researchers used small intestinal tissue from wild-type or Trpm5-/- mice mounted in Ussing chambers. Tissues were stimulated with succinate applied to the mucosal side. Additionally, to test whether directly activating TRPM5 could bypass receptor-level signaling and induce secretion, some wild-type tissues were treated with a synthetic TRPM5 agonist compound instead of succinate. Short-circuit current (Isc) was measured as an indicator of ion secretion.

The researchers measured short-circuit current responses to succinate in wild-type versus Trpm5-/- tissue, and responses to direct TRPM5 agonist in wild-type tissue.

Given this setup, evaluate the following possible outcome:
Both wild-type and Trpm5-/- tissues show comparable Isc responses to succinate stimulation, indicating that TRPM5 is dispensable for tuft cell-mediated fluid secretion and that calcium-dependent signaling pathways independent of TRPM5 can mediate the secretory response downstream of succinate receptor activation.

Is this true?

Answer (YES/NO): NO